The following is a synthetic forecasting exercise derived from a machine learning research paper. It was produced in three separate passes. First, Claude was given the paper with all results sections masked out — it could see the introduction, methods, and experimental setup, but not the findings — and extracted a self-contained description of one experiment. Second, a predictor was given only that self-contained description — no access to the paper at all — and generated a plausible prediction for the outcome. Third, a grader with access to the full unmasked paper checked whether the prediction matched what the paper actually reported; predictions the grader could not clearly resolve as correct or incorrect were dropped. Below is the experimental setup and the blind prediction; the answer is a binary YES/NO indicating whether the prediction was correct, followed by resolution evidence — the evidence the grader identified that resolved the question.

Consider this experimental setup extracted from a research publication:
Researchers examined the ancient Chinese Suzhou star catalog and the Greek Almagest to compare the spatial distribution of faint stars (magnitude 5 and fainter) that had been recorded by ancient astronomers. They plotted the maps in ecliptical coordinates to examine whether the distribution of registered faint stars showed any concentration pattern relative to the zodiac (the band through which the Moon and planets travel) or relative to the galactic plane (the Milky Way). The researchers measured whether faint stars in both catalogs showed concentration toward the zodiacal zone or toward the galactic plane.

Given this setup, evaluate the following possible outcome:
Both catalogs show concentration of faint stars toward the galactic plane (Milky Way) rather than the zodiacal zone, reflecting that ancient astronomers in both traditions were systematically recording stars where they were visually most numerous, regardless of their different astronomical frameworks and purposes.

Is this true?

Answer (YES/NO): NO